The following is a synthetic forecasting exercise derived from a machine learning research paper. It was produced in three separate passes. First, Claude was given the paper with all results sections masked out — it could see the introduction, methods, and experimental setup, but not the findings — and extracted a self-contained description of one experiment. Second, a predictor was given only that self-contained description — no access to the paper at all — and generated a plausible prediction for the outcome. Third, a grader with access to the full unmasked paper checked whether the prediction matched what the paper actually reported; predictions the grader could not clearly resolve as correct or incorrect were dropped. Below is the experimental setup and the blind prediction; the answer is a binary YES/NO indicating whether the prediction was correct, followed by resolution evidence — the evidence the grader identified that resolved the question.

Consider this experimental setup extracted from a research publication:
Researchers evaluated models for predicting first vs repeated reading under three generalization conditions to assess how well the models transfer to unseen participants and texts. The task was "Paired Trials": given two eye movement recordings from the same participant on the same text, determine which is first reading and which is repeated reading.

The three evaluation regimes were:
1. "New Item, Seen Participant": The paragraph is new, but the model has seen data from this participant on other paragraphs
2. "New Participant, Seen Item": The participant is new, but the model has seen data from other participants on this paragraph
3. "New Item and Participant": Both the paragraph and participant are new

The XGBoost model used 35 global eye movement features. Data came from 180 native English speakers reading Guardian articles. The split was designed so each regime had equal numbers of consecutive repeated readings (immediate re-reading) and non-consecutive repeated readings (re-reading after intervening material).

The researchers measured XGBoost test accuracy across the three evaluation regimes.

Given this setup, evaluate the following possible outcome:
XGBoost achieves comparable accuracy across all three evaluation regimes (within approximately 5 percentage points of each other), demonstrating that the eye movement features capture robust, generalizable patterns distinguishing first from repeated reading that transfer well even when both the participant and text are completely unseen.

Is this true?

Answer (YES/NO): YES